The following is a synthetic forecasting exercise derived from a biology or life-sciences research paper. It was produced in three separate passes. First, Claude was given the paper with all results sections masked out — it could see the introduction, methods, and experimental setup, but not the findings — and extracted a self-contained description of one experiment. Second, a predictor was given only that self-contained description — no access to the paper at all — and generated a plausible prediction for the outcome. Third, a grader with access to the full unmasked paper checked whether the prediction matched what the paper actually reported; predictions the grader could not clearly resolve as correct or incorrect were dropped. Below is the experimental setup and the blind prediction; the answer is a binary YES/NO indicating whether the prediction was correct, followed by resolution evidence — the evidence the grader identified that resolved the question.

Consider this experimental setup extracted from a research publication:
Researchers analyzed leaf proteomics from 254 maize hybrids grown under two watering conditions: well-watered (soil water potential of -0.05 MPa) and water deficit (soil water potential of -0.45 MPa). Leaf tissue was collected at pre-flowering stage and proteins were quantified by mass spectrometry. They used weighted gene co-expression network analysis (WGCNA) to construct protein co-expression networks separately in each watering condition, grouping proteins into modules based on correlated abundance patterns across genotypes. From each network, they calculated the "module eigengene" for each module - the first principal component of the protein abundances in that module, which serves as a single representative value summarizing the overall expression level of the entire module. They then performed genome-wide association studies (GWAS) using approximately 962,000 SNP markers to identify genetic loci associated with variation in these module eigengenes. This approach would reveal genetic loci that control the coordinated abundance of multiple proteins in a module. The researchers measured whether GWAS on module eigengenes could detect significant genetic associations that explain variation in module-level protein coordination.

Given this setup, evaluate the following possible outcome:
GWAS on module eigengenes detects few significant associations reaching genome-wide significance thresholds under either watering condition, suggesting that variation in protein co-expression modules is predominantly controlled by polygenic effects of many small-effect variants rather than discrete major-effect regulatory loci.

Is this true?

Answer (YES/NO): NO